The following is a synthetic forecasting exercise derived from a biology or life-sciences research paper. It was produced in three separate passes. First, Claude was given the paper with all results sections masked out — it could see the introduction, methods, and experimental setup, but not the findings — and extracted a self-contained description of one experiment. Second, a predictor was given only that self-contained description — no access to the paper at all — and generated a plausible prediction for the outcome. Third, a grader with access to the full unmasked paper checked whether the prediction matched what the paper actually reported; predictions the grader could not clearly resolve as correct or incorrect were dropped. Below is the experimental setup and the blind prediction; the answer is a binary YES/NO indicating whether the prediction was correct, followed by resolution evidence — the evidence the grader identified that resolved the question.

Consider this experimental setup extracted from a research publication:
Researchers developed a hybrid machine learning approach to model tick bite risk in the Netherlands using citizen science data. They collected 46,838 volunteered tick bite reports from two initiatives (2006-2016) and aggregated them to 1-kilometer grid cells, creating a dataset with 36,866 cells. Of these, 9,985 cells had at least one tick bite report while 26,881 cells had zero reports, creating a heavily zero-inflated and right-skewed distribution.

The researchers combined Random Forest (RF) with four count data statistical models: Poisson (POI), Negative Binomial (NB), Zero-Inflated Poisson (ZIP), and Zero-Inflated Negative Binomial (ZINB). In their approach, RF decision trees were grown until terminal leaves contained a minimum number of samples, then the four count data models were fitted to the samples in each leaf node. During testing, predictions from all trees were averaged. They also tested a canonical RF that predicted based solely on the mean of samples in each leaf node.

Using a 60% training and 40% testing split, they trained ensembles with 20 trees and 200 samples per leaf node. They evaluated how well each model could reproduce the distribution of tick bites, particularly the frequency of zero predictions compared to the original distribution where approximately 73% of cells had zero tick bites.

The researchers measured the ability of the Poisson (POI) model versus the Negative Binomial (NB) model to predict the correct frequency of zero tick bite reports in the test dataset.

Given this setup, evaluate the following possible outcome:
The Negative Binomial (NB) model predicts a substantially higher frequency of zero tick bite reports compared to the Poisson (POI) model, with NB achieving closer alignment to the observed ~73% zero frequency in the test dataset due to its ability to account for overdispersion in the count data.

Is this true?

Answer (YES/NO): NO